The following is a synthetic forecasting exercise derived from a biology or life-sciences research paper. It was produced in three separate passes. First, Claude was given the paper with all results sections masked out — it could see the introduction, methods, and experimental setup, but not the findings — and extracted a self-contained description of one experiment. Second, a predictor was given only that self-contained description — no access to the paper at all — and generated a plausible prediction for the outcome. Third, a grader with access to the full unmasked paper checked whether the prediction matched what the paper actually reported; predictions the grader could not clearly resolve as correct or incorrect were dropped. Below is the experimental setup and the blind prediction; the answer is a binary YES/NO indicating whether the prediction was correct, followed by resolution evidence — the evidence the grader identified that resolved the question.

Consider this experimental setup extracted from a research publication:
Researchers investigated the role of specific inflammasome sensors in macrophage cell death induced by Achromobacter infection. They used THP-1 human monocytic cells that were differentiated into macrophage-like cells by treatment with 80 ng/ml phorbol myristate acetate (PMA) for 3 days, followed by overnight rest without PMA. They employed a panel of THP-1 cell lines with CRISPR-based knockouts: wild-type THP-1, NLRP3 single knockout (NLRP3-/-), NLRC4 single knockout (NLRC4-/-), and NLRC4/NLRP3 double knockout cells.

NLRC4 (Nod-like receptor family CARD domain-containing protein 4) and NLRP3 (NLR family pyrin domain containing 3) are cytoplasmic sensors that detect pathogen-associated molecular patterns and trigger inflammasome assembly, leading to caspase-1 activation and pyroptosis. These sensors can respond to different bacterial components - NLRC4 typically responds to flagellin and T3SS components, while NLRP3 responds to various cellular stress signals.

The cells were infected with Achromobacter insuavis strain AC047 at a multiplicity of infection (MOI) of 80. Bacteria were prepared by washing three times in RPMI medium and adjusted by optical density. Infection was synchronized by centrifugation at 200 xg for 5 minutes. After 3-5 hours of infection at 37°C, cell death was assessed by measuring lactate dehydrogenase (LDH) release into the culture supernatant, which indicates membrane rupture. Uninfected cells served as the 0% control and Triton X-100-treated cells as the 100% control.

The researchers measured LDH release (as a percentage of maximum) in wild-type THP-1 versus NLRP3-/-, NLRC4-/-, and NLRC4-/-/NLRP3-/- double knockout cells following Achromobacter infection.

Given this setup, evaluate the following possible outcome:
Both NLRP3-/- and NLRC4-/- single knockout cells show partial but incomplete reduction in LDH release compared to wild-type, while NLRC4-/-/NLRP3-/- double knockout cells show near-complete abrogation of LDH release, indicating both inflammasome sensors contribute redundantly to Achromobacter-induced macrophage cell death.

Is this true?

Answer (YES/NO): NO